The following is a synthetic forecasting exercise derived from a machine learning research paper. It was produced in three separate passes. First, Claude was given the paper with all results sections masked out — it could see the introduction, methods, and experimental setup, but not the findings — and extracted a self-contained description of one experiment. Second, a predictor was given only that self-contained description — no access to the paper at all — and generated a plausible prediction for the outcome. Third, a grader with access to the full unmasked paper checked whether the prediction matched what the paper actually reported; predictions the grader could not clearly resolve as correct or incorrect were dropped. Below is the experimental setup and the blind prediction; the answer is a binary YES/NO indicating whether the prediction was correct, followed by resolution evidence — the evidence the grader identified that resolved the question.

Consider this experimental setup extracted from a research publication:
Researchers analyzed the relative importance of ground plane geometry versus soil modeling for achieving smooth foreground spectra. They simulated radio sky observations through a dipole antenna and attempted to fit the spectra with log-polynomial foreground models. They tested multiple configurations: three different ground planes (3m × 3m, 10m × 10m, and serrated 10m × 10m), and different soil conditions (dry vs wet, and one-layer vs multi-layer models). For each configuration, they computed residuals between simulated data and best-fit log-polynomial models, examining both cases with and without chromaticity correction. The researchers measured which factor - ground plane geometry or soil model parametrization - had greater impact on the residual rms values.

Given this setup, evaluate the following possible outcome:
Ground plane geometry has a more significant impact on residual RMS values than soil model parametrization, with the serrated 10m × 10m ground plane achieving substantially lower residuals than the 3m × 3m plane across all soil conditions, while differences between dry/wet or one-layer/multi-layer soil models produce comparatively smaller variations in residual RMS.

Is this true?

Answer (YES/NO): NO